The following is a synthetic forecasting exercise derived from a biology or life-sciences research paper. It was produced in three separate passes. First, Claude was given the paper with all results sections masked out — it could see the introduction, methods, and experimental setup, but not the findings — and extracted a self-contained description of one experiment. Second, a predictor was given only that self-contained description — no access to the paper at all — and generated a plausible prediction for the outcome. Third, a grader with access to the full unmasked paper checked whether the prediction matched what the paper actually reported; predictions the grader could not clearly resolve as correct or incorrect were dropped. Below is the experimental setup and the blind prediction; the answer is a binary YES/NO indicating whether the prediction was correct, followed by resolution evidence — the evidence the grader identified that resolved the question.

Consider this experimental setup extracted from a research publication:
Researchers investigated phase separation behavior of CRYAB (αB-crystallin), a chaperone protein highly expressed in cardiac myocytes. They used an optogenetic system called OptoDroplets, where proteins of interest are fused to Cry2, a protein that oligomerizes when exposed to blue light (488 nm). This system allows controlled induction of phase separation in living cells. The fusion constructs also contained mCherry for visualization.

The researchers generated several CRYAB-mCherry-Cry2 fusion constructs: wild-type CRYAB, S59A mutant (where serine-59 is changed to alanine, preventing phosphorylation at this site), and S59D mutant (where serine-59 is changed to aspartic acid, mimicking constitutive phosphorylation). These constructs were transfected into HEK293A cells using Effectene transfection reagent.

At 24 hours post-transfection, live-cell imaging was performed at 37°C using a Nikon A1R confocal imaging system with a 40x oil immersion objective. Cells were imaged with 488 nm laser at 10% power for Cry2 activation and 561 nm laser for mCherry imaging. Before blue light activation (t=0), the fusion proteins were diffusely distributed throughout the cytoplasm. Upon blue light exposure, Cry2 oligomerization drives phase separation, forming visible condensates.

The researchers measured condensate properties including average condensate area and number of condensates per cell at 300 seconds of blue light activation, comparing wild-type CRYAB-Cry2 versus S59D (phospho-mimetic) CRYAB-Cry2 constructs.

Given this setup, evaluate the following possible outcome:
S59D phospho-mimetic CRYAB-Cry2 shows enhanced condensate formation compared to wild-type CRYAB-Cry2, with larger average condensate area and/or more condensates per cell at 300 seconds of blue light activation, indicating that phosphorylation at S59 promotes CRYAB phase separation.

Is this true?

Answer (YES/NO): NO